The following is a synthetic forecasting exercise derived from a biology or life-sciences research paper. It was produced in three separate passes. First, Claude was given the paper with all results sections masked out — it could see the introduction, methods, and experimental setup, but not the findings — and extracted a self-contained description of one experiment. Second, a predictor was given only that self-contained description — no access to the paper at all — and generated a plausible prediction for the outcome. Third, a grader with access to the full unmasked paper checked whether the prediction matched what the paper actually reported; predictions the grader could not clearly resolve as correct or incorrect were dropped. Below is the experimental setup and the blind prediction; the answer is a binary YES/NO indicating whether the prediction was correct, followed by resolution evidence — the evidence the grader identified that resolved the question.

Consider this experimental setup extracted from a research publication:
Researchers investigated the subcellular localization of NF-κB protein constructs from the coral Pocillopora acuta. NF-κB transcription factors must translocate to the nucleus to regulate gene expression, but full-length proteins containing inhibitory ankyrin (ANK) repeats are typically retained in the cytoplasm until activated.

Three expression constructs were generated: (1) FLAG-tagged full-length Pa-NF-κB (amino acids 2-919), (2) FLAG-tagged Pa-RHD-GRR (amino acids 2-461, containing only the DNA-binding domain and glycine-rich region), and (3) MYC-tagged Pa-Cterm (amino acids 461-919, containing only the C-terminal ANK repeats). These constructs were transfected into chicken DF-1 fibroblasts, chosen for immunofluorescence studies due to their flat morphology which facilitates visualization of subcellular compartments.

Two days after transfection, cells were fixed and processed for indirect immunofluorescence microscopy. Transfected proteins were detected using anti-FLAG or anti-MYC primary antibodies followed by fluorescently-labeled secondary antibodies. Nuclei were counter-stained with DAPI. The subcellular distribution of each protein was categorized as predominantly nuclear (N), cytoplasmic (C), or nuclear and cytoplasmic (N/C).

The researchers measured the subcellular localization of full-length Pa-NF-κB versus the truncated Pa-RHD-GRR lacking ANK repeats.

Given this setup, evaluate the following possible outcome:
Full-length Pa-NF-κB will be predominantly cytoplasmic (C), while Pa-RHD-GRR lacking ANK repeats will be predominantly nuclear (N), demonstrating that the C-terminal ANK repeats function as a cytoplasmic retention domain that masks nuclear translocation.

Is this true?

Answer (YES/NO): YES